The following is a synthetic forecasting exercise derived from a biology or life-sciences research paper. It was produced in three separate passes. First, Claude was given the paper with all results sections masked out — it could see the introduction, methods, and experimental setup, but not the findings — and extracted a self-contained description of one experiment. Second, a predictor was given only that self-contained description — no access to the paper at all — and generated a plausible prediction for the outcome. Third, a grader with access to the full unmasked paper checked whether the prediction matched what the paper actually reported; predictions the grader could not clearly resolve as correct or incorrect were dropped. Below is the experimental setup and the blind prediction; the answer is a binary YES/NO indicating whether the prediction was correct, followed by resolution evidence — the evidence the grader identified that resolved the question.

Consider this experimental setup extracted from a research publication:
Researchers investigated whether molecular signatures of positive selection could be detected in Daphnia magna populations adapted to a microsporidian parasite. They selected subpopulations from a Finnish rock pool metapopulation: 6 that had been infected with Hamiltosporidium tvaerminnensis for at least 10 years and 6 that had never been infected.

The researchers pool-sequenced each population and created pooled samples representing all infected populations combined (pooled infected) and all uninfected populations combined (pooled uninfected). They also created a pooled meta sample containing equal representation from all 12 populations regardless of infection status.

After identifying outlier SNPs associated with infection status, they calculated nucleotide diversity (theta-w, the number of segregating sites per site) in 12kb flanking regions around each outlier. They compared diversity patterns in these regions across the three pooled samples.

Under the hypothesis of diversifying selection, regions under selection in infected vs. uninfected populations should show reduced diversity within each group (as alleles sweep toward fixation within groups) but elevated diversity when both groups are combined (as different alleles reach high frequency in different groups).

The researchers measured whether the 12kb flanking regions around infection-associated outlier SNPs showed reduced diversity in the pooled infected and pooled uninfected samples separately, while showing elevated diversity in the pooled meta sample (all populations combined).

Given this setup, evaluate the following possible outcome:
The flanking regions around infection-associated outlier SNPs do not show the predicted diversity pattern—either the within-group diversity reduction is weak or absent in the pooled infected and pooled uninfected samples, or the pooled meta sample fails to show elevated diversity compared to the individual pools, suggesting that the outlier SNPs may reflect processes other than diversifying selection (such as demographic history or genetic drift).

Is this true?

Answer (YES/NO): NO